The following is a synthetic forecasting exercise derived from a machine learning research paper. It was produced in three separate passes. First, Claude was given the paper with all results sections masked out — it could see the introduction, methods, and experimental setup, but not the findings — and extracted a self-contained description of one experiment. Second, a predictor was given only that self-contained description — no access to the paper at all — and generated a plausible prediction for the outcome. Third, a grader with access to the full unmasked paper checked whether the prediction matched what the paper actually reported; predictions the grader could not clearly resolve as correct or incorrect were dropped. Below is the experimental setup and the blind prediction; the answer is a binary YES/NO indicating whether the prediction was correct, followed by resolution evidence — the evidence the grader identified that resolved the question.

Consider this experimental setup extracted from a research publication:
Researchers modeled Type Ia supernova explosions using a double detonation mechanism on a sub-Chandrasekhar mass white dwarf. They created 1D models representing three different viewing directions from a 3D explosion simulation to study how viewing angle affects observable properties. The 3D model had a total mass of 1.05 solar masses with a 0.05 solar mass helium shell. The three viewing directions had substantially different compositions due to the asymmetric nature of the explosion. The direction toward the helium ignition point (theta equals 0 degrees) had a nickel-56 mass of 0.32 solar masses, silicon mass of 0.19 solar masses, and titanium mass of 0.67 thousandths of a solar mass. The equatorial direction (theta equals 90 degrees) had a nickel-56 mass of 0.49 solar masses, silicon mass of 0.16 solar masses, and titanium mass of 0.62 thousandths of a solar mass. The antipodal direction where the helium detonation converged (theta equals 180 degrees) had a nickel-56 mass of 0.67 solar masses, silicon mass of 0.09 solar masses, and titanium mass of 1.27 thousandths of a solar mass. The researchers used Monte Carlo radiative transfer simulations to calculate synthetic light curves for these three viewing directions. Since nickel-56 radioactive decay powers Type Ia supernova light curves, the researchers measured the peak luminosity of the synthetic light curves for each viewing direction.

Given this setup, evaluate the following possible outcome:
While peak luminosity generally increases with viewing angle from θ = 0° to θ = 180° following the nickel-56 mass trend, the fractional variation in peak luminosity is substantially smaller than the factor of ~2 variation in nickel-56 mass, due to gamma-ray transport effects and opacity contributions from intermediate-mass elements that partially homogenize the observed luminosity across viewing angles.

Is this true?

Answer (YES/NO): NO